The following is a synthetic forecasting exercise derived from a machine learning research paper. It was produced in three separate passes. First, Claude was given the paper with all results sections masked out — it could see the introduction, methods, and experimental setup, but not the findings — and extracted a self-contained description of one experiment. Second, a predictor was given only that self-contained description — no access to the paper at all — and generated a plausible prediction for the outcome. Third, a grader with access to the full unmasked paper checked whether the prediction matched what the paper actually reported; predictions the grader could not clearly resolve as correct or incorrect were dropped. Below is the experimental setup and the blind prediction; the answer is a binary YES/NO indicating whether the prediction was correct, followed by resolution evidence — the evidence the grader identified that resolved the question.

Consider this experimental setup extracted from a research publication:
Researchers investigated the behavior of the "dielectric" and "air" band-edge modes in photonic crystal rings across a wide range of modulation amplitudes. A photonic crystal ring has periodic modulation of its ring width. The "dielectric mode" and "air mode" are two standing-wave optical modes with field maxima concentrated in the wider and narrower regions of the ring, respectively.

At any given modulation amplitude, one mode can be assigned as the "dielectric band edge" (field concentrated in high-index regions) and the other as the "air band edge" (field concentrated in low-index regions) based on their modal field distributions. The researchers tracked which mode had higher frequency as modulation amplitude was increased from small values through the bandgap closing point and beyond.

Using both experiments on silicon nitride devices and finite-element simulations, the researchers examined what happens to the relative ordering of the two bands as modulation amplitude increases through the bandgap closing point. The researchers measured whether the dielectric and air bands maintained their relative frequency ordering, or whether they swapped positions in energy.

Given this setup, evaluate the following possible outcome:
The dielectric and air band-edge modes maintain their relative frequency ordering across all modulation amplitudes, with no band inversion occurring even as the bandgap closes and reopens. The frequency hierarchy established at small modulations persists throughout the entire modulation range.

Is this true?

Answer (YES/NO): NO